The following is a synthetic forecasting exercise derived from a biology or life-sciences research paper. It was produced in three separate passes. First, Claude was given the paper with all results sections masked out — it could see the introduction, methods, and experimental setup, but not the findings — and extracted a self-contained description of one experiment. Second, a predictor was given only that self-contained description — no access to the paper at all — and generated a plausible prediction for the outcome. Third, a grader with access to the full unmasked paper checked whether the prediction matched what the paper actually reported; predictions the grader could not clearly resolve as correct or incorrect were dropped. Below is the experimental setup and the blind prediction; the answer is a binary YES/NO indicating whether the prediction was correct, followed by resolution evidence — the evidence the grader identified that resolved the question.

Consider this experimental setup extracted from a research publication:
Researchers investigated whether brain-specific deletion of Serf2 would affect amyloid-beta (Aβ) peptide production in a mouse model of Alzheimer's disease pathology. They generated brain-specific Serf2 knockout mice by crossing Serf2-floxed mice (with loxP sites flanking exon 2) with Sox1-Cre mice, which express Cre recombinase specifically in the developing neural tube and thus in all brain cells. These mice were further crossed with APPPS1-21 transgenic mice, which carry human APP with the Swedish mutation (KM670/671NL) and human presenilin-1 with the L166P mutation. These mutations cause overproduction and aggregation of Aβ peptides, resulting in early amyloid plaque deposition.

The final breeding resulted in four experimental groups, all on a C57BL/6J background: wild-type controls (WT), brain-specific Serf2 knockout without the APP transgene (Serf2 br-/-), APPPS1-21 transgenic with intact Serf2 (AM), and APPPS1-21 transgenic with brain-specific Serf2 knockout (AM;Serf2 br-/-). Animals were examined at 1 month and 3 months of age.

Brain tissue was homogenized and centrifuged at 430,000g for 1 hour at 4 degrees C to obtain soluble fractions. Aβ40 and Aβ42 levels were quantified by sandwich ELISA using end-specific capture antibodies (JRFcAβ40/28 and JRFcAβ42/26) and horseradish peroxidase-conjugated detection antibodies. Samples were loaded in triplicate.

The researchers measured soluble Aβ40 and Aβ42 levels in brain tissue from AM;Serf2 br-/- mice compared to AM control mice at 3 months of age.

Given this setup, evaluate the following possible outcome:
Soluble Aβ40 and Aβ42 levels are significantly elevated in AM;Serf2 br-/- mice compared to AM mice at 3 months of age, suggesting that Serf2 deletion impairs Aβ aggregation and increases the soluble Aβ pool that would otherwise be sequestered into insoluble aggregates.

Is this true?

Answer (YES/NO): NO